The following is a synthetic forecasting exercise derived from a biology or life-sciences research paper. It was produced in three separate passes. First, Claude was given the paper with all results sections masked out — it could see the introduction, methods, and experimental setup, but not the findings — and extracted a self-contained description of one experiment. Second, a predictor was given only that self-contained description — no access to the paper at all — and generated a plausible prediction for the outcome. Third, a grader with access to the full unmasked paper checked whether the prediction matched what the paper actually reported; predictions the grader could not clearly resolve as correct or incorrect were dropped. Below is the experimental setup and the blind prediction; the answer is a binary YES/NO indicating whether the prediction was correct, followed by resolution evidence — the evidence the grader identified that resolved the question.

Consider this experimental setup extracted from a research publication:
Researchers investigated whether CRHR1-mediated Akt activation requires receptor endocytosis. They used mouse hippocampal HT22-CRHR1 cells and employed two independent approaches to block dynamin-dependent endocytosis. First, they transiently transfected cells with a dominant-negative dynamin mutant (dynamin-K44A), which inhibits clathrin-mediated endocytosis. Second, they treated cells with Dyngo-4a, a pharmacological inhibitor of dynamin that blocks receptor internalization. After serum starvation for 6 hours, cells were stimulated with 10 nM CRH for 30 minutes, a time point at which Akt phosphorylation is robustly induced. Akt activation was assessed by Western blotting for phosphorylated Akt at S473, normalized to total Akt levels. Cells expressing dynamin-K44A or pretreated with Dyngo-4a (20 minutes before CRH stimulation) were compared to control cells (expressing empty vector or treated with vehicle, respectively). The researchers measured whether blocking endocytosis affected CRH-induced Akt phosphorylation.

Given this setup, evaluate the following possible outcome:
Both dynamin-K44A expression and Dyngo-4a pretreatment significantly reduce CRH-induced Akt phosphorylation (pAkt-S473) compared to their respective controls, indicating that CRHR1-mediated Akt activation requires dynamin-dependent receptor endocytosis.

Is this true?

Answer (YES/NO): YES